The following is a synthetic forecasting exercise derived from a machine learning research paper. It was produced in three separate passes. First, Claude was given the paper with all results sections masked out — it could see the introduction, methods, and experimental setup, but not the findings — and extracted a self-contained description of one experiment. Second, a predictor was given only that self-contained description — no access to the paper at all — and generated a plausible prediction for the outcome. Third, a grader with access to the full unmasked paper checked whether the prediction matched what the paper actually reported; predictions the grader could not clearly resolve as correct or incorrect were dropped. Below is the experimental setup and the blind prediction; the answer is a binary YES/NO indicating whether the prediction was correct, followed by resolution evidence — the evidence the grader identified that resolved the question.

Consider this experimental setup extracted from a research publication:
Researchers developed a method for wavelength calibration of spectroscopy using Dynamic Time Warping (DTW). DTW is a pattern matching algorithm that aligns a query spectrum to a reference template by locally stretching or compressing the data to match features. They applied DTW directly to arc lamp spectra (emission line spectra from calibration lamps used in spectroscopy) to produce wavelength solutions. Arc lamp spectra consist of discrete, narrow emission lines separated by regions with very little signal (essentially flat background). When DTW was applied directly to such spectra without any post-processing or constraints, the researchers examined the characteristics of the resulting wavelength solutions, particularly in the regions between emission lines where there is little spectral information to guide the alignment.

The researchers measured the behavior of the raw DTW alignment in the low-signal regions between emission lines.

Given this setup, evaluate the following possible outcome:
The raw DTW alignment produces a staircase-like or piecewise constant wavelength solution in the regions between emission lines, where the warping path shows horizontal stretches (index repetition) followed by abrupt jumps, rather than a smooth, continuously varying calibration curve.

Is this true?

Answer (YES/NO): YES